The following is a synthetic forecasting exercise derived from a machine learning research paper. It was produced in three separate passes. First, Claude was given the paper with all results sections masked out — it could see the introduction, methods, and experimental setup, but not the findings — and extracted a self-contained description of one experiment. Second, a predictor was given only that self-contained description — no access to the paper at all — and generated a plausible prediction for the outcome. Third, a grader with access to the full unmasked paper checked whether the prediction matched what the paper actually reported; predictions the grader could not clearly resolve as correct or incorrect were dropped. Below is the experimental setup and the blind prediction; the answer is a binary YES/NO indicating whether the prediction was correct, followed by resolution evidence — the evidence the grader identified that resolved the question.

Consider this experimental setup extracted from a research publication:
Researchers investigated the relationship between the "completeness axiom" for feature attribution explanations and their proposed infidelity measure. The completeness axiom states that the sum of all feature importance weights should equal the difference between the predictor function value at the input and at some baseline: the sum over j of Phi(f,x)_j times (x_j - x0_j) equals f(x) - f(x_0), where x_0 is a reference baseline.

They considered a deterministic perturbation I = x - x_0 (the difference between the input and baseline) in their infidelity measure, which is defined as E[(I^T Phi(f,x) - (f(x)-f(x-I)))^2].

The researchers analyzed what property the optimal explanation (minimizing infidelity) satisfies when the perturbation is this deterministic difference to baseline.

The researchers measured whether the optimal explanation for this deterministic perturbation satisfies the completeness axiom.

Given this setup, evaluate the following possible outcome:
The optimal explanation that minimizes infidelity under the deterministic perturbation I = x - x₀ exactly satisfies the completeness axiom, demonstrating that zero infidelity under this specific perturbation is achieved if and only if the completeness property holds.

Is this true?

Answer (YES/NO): YES